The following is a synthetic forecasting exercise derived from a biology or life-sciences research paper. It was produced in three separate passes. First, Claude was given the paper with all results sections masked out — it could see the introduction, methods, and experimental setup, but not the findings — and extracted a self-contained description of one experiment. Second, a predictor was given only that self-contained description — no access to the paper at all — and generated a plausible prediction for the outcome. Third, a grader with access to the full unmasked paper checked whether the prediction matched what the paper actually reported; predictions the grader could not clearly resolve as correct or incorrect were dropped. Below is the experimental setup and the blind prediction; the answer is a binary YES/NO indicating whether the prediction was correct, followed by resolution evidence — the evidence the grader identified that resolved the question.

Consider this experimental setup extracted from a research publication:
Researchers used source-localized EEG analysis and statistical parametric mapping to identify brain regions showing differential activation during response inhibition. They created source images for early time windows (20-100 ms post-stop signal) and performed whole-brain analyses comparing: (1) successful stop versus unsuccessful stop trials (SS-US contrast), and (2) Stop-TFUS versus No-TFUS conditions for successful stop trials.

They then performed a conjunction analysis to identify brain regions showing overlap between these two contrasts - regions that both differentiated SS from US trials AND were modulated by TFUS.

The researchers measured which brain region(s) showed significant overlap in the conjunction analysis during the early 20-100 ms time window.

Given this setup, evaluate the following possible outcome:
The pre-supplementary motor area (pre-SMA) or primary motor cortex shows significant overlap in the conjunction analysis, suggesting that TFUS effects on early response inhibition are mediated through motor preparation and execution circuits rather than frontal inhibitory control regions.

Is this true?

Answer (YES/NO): NO